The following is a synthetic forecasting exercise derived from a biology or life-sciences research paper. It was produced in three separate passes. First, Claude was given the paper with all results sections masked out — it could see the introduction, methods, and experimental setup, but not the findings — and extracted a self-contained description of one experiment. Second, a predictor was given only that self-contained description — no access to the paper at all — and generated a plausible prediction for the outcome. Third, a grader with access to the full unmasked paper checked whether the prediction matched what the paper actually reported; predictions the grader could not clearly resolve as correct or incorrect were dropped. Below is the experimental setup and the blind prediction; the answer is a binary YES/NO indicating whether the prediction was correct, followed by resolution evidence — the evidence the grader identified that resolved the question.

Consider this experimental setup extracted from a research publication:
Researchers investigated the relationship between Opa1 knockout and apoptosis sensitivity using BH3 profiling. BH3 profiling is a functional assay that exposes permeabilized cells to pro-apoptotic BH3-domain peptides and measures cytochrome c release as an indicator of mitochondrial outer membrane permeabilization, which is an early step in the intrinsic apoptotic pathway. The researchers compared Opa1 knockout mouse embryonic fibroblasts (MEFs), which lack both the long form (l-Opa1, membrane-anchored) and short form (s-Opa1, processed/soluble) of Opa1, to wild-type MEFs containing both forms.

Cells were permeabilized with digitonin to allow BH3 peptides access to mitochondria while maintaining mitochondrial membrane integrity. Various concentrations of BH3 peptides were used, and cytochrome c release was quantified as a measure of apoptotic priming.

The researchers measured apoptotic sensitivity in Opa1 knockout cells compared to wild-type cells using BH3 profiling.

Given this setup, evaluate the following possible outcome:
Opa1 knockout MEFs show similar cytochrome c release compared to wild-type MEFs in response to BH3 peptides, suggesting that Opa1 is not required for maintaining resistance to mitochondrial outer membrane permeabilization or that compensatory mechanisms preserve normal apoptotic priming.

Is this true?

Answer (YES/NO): NO